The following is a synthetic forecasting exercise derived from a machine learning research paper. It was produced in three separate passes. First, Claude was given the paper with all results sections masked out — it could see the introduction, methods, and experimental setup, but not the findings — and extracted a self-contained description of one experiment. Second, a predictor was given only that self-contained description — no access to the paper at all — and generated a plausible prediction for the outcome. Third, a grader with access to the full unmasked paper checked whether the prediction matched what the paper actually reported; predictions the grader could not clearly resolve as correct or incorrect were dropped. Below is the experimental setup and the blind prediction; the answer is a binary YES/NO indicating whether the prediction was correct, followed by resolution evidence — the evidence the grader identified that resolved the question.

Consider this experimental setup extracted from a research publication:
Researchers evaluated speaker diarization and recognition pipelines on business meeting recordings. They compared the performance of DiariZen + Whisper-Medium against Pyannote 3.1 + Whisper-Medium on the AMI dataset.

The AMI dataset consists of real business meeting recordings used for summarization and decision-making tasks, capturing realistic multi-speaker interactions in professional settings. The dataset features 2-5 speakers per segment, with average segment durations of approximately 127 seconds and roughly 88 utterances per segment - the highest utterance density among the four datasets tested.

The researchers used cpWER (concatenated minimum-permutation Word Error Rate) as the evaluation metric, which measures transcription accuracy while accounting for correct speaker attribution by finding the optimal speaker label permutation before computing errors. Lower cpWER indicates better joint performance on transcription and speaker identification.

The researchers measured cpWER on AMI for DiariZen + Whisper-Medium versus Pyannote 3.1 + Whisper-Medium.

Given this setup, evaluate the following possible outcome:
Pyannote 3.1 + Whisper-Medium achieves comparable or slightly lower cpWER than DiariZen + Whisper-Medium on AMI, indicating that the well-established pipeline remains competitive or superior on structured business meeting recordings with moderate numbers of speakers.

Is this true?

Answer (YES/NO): NO